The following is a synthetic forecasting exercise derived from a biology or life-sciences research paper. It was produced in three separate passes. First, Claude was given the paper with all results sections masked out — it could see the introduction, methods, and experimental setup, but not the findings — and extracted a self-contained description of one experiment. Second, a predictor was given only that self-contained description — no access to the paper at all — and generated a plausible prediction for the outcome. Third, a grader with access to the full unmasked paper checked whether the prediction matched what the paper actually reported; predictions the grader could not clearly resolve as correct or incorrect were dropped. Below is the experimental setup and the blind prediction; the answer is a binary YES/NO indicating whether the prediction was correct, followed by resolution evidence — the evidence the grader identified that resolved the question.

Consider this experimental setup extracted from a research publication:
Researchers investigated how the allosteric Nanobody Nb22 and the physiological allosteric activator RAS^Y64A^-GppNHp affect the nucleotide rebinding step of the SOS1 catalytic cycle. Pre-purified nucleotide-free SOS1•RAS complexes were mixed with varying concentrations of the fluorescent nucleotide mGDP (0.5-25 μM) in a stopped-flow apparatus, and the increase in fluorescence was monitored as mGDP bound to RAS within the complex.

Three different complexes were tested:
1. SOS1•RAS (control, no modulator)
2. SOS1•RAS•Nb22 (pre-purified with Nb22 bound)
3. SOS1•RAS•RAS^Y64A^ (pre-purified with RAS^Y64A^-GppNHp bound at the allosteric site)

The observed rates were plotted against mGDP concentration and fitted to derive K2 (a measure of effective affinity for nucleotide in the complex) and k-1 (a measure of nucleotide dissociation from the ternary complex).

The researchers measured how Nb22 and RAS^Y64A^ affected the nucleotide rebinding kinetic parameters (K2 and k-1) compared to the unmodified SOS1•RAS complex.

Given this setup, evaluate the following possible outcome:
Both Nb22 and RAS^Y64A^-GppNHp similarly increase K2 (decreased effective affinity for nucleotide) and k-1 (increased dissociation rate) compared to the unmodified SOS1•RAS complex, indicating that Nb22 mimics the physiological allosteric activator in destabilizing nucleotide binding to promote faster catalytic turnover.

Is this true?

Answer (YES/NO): NO